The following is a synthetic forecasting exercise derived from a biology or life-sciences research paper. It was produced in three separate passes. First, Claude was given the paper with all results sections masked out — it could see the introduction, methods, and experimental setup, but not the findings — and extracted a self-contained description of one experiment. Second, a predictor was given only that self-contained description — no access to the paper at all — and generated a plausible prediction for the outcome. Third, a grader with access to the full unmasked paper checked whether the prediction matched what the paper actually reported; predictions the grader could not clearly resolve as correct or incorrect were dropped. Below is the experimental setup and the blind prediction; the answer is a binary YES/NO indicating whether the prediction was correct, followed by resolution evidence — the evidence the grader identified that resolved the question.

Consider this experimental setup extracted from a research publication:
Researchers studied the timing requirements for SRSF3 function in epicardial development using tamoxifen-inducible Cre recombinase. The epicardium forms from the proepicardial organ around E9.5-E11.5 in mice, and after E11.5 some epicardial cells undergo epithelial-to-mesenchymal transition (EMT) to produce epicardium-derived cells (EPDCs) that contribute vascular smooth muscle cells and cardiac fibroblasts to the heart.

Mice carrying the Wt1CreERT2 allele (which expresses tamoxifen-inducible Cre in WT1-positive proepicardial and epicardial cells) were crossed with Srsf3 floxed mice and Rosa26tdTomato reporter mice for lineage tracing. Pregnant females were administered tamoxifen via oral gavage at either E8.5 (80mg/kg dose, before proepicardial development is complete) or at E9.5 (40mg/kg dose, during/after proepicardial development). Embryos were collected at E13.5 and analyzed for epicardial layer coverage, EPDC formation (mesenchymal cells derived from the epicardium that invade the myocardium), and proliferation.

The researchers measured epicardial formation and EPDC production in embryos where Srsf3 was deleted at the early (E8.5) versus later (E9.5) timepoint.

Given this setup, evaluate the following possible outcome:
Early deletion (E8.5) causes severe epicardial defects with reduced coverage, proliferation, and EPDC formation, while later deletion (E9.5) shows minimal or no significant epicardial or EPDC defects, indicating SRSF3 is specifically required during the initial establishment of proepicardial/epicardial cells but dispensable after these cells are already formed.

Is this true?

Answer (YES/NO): NO